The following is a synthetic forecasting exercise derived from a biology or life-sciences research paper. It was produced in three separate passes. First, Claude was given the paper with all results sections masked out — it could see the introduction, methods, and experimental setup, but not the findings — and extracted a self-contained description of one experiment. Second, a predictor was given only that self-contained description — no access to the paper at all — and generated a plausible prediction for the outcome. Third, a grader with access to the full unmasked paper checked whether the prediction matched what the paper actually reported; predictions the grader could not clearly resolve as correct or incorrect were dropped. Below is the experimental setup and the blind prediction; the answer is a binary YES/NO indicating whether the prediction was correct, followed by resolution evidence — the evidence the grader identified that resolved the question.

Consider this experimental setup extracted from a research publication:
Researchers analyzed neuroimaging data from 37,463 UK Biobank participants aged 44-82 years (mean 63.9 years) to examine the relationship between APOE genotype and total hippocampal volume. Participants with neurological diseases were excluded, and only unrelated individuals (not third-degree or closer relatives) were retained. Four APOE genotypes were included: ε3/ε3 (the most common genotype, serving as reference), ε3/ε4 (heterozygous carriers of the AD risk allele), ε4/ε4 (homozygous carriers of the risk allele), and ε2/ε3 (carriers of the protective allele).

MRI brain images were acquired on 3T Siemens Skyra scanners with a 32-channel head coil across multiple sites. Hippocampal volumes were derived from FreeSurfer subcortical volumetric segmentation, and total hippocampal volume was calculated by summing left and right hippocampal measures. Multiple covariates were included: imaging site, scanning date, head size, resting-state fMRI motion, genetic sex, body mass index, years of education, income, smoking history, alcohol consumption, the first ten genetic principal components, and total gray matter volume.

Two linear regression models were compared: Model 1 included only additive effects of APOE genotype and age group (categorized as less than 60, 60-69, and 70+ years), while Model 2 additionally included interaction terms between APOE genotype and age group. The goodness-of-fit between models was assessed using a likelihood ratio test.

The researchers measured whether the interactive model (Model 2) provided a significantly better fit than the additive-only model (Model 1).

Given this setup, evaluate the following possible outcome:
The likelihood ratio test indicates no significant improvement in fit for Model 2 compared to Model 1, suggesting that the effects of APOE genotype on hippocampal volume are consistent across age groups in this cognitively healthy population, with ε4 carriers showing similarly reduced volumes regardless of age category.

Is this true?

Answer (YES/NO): NO